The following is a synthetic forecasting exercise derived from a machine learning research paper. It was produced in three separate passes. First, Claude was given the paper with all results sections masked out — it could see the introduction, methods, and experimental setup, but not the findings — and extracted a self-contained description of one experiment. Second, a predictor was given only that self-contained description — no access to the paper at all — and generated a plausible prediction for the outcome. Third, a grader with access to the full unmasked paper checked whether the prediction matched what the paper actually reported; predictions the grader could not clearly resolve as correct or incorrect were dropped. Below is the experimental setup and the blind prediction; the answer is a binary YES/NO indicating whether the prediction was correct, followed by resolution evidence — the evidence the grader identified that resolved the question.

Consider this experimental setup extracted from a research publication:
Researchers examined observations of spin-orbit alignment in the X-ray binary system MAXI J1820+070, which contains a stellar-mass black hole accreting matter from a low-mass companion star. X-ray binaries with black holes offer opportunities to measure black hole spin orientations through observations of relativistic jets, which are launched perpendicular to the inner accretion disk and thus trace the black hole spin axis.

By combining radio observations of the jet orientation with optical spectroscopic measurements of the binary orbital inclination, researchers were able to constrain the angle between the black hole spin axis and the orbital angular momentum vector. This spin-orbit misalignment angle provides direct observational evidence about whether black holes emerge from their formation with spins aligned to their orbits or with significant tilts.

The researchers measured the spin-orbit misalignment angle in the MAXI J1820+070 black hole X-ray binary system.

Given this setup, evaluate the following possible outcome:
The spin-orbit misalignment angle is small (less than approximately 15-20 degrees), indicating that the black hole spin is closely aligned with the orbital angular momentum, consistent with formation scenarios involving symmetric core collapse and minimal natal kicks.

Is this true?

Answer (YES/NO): NO